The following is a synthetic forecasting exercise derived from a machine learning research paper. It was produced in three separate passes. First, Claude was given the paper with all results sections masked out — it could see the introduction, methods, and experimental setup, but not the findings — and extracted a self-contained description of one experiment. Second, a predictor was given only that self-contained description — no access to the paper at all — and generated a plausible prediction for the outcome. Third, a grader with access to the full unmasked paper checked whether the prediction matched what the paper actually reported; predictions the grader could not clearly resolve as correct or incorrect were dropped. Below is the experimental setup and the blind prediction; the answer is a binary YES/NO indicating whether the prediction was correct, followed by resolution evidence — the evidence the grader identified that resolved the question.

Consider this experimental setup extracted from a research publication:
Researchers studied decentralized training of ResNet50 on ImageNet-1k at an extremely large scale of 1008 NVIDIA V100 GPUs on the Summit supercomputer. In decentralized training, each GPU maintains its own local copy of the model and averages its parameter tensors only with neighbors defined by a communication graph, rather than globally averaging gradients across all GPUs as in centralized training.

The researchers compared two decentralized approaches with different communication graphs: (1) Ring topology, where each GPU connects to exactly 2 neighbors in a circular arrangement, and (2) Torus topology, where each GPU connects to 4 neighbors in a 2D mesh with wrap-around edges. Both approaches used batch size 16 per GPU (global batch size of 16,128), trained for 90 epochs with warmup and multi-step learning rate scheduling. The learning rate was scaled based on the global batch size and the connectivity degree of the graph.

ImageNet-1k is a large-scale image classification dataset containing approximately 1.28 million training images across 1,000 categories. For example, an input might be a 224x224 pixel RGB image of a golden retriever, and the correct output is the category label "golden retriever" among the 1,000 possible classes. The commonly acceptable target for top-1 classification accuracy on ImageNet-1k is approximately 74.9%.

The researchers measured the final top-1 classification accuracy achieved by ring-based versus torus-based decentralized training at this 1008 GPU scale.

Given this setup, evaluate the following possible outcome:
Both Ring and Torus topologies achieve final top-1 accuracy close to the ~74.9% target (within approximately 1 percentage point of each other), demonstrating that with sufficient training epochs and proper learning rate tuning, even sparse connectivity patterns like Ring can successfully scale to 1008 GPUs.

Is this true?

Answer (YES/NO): NO